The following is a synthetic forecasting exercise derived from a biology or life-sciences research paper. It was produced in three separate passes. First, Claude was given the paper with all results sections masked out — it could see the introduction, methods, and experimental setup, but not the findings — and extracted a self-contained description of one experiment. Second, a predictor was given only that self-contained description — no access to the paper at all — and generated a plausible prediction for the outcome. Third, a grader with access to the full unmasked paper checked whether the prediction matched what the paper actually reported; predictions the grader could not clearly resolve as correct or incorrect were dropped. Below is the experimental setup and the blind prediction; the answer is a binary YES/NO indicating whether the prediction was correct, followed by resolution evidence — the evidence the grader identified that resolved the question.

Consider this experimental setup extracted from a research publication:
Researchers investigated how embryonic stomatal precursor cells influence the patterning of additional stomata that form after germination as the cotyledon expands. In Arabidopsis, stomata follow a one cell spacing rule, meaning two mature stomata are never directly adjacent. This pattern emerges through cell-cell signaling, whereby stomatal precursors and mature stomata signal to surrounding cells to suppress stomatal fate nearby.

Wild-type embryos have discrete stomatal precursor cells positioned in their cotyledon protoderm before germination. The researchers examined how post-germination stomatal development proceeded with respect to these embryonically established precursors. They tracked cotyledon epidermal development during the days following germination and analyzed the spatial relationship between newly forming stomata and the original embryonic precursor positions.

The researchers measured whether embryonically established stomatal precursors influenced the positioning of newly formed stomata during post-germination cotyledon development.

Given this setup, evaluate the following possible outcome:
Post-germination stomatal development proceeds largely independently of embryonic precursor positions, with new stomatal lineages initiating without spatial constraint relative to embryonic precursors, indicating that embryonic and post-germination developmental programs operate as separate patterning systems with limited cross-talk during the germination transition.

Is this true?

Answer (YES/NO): NO